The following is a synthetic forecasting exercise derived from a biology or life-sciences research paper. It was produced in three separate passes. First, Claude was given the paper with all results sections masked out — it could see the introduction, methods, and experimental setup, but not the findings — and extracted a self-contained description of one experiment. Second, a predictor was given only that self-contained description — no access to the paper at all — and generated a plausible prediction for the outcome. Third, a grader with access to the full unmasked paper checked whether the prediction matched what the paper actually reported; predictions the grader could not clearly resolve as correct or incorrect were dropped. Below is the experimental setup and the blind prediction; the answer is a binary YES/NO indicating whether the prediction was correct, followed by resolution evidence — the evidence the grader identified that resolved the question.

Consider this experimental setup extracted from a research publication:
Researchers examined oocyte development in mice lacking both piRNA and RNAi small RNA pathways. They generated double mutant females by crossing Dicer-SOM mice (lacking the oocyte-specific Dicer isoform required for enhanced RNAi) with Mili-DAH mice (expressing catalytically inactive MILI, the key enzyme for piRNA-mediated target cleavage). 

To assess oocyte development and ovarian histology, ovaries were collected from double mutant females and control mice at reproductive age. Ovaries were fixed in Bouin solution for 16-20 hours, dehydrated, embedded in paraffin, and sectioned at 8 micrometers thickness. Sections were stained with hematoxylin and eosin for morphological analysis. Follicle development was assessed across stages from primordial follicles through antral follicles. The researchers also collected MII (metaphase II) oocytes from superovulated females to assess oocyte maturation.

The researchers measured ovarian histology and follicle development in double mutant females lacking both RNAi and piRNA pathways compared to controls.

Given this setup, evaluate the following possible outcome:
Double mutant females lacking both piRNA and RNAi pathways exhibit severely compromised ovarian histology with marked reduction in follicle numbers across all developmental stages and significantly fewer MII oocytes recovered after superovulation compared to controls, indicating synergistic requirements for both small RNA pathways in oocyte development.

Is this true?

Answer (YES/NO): NO